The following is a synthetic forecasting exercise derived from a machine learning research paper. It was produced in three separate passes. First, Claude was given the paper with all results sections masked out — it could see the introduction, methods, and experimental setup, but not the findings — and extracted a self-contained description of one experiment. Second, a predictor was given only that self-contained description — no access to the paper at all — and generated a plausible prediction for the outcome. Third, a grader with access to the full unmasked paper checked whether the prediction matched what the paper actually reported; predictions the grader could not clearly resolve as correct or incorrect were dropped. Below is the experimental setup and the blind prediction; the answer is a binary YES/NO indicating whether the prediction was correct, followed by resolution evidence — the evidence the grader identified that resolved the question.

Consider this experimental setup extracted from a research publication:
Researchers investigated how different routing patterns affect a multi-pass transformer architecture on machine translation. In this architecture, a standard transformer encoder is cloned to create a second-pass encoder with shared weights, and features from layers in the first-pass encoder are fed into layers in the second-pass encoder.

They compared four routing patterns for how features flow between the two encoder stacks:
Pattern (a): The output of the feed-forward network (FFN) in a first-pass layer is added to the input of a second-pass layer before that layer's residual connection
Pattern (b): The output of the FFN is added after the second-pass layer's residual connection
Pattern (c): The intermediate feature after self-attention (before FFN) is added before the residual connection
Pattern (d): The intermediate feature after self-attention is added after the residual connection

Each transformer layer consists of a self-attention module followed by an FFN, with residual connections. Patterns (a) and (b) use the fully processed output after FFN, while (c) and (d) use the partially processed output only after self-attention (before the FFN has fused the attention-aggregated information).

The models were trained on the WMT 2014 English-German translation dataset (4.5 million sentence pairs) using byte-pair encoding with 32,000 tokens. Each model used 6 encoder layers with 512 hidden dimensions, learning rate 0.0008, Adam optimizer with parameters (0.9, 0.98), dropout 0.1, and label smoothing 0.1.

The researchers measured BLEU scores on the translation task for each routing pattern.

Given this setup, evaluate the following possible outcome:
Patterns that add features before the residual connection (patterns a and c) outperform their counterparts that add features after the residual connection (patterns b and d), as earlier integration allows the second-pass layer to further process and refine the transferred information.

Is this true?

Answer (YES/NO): YES